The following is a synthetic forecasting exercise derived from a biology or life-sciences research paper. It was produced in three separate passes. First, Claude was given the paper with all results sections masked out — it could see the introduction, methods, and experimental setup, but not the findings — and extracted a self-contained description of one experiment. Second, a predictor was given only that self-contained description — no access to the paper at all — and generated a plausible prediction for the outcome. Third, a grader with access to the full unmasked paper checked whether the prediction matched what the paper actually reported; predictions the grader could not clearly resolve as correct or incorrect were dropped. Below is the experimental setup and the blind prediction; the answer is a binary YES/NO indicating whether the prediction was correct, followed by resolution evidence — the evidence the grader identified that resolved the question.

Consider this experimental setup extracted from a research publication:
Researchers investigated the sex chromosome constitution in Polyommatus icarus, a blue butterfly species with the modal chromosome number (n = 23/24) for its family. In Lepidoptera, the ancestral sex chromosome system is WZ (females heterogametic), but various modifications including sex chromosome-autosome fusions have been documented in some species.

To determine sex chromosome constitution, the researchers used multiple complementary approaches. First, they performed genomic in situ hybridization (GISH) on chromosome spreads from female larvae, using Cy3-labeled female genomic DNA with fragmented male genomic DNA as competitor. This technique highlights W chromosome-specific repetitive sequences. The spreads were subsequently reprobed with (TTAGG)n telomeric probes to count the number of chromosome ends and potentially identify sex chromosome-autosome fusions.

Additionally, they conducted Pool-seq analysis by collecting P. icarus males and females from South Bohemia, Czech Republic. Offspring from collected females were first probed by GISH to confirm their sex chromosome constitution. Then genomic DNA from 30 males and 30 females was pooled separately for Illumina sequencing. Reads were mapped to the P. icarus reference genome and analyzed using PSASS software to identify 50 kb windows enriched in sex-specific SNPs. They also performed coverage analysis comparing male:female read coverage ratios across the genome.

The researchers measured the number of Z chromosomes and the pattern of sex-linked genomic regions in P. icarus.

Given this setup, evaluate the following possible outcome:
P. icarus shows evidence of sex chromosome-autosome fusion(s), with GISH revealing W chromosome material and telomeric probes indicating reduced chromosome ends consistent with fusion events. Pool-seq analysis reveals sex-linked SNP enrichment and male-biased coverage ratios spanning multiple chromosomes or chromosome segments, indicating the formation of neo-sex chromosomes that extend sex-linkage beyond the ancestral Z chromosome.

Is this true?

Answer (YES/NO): NO